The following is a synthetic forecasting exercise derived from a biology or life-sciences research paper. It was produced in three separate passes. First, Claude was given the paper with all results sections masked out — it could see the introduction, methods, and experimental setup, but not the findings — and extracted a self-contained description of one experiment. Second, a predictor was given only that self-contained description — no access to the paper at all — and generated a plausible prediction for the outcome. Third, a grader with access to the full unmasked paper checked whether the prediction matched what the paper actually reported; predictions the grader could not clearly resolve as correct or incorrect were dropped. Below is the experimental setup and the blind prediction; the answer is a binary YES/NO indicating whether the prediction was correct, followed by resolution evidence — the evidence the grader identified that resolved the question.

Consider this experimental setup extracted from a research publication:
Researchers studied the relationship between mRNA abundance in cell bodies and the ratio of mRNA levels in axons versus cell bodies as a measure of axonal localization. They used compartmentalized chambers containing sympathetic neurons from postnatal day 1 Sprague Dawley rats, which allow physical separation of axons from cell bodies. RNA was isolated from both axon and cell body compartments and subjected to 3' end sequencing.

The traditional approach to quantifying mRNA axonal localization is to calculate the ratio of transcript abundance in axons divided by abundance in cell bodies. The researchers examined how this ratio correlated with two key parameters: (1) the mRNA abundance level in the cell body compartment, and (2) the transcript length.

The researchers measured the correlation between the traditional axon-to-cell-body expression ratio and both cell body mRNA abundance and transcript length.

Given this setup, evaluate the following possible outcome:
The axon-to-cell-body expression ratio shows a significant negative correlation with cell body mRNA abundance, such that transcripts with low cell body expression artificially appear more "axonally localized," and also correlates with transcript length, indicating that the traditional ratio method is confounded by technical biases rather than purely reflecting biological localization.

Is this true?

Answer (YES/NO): NO